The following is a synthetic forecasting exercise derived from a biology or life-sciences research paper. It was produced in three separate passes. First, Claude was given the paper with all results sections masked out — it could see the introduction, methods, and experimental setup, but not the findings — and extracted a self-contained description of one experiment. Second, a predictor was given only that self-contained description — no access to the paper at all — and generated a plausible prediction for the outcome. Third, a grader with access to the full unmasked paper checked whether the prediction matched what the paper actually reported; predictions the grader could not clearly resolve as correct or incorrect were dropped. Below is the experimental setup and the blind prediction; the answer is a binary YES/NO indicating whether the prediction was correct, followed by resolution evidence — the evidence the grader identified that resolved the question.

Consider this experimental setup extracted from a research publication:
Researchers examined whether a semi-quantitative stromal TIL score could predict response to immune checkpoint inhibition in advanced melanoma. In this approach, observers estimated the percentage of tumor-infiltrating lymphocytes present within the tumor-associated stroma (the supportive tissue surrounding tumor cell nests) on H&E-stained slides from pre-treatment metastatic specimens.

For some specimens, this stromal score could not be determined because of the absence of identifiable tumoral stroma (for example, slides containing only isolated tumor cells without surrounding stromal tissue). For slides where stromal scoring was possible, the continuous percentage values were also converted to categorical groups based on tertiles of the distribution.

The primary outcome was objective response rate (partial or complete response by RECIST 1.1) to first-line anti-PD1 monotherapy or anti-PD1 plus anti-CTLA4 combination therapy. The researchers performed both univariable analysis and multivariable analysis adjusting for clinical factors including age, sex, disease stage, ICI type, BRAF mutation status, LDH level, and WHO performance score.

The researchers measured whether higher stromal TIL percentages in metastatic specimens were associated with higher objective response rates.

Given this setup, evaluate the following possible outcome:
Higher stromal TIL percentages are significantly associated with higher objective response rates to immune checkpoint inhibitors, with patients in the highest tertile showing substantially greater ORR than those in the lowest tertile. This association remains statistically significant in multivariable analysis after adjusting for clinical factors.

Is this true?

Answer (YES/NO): YES